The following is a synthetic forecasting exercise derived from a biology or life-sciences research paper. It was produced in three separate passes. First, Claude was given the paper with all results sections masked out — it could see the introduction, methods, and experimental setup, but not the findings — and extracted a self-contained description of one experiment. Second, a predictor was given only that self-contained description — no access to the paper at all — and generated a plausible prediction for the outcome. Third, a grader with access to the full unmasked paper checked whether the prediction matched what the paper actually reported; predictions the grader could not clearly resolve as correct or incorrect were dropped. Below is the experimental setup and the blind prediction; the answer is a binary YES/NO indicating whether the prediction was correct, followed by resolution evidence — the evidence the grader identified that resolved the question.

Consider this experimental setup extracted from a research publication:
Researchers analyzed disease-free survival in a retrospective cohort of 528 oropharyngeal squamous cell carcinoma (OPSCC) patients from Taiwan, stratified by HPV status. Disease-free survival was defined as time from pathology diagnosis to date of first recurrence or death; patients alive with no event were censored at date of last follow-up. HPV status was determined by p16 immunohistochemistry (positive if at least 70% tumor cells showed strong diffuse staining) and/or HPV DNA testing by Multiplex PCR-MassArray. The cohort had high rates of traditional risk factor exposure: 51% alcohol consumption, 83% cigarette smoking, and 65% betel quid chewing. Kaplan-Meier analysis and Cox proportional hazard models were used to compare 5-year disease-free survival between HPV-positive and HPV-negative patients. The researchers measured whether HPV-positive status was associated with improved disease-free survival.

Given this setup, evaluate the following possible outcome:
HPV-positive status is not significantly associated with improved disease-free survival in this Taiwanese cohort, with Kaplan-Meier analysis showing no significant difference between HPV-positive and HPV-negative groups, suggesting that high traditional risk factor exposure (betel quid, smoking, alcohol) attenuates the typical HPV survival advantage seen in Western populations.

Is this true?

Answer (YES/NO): NO